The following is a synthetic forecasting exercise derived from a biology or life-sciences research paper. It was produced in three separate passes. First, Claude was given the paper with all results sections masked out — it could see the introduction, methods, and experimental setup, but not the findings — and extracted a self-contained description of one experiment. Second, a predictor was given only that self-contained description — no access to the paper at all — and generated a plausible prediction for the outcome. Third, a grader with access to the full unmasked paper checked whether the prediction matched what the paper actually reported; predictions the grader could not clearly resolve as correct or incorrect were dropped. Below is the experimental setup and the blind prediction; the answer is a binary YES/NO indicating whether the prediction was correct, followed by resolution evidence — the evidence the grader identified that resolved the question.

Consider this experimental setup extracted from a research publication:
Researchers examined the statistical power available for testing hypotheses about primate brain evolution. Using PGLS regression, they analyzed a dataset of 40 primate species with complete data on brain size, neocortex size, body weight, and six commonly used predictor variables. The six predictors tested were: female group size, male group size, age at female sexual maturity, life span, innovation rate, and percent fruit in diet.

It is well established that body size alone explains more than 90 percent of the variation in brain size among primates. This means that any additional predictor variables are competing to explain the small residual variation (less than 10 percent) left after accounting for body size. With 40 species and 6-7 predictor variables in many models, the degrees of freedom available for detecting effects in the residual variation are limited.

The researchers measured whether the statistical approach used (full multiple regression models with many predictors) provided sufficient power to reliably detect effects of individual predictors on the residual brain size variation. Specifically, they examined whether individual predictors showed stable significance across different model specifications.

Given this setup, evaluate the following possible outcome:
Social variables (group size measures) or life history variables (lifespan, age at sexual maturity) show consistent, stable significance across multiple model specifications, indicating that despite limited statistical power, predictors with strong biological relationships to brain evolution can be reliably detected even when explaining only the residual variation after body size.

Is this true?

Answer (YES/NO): NO